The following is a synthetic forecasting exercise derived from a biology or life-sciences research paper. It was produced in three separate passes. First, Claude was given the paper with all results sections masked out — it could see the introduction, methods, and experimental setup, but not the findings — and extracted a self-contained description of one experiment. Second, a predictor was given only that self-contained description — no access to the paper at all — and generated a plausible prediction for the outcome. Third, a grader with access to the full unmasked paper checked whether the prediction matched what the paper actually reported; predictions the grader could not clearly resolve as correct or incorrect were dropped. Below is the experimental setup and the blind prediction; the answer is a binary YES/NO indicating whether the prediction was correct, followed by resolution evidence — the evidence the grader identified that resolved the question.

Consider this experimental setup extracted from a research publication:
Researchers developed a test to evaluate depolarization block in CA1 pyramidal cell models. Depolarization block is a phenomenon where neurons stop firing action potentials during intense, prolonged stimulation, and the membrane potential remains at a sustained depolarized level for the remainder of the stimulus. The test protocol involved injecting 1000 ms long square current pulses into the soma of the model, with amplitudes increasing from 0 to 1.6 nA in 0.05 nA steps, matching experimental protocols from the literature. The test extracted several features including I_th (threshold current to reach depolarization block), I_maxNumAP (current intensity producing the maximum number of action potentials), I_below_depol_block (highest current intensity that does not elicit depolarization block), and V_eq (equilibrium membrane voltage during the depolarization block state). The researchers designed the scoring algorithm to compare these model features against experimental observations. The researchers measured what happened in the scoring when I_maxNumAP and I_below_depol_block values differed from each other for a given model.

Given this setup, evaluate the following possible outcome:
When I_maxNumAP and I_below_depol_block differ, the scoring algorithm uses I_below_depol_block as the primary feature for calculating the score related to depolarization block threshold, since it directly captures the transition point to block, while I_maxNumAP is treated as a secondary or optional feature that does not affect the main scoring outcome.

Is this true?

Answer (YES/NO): NO